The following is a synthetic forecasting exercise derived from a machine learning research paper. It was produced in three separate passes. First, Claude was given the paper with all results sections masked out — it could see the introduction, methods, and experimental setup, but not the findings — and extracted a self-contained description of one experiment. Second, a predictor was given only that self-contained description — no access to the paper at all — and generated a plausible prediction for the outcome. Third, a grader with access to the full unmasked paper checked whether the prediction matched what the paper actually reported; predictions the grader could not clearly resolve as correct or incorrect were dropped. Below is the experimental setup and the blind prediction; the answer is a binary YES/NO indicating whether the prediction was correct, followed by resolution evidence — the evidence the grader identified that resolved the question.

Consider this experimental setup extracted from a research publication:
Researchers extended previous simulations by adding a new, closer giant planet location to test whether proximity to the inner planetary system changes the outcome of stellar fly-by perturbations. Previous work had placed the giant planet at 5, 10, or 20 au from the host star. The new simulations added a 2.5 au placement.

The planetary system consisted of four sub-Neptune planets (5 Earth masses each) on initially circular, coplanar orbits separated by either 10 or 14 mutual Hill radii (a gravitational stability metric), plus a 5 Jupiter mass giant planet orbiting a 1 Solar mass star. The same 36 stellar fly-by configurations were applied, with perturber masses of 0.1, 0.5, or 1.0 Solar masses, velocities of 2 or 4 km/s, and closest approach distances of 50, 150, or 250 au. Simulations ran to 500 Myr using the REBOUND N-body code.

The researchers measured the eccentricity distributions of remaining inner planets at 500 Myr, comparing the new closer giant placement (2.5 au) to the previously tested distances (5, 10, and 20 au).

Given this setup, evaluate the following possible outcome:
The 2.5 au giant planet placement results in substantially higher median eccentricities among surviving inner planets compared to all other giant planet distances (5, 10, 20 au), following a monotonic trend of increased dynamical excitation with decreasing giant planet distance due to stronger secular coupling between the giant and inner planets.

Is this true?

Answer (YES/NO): NO